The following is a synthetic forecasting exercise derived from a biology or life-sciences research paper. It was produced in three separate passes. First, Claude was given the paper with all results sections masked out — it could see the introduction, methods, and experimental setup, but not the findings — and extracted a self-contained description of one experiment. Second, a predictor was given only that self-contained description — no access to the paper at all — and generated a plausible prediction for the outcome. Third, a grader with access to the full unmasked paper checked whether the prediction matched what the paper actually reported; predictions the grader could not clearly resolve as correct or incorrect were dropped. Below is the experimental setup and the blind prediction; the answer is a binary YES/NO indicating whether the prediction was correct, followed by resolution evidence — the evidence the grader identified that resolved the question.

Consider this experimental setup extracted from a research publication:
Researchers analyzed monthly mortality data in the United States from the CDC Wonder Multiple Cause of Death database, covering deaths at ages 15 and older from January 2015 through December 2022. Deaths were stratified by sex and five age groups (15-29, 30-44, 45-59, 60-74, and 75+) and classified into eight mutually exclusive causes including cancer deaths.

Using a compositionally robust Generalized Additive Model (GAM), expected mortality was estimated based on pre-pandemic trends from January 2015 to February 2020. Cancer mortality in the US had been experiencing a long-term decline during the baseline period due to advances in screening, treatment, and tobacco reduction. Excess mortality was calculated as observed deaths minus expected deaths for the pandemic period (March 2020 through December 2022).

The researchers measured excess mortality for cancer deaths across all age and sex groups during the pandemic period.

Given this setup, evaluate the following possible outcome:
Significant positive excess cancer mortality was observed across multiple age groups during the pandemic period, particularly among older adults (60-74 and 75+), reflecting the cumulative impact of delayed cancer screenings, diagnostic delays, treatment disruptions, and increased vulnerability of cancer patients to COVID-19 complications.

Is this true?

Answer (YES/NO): NO